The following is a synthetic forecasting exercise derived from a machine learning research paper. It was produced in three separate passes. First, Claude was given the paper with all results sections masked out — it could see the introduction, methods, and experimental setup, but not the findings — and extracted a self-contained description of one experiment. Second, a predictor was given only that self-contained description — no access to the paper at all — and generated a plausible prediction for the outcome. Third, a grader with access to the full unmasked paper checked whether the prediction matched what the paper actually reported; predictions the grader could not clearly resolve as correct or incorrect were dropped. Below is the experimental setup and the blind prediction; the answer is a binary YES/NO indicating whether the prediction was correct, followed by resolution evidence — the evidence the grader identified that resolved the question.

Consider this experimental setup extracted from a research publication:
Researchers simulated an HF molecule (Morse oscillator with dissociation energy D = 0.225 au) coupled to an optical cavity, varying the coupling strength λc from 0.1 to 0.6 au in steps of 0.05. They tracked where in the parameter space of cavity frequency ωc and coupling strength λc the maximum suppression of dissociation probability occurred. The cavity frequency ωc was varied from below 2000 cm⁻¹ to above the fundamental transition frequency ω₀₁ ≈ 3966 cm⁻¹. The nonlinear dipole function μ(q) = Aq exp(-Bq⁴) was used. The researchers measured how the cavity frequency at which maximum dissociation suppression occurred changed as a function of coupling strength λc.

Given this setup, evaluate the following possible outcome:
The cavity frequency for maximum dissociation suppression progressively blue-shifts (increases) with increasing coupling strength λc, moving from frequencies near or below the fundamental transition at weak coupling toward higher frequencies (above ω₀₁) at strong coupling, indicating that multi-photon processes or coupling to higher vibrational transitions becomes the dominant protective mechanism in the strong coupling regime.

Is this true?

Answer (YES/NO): NO